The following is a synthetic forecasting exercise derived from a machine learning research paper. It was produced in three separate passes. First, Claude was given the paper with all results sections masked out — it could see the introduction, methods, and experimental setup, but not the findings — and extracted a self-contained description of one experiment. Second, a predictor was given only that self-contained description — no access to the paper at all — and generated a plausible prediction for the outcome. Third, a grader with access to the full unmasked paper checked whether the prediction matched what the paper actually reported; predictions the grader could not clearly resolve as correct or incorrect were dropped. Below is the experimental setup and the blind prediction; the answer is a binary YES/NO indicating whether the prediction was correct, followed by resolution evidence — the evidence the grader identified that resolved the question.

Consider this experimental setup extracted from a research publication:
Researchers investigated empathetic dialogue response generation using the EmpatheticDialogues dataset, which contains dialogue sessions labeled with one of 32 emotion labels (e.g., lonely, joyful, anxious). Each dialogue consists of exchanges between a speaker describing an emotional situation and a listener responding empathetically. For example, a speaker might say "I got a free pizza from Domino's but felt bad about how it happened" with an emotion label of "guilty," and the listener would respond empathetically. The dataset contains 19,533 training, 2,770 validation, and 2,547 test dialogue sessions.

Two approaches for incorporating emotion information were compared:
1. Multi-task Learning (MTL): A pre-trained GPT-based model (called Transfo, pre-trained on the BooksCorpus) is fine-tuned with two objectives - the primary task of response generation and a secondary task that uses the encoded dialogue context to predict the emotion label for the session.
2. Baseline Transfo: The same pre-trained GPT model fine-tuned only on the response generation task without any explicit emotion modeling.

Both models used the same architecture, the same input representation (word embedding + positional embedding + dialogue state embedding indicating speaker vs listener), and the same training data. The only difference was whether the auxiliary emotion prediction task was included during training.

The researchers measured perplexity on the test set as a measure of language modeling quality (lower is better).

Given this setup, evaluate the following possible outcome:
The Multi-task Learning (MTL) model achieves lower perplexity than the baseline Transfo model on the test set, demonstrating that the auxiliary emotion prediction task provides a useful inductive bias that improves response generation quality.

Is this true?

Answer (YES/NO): NO